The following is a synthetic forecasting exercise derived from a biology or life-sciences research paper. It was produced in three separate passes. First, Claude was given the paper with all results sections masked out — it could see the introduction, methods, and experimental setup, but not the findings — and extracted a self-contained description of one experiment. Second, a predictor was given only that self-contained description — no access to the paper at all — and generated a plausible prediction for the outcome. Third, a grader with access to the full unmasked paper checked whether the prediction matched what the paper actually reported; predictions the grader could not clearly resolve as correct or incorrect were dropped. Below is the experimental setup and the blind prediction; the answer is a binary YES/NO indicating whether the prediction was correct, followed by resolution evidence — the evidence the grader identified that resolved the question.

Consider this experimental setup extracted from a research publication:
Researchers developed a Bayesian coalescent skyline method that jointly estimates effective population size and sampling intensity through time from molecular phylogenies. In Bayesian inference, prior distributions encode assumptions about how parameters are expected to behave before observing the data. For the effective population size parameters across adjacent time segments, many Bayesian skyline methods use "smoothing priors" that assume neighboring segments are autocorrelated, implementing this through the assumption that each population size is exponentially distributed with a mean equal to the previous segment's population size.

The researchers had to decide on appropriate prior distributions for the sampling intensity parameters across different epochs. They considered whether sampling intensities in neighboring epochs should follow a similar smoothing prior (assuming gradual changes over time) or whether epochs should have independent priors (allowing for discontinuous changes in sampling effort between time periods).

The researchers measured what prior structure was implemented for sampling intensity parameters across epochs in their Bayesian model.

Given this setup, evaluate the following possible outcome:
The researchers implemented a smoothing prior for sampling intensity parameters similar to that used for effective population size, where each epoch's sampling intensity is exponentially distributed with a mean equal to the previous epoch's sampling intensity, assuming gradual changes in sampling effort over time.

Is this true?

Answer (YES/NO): NO